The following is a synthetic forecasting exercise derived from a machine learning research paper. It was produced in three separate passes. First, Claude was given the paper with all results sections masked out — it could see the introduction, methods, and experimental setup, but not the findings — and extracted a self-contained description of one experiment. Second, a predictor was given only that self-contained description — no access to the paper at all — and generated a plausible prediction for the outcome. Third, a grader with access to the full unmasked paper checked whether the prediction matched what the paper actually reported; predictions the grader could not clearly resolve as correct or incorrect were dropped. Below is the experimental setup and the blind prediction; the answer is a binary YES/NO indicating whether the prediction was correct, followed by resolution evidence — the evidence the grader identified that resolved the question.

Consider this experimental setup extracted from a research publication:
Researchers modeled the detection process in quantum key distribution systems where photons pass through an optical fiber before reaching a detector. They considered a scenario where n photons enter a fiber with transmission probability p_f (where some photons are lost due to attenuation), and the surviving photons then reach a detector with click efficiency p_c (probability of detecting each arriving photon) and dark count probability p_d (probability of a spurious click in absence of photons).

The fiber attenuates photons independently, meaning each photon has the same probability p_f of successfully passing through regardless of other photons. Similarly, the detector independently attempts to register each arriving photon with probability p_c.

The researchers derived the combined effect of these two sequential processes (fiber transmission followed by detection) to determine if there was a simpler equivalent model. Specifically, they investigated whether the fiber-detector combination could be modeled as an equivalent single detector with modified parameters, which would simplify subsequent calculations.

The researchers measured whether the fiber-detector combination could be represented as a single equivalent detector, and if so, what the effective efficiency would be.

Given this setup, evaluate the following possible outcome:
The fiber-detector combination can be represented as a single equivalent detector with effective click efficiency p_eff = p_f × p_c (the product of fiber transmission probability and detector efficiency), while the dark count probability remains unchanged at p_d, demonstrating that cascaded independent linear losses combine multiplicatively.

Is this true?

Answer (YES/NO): YES